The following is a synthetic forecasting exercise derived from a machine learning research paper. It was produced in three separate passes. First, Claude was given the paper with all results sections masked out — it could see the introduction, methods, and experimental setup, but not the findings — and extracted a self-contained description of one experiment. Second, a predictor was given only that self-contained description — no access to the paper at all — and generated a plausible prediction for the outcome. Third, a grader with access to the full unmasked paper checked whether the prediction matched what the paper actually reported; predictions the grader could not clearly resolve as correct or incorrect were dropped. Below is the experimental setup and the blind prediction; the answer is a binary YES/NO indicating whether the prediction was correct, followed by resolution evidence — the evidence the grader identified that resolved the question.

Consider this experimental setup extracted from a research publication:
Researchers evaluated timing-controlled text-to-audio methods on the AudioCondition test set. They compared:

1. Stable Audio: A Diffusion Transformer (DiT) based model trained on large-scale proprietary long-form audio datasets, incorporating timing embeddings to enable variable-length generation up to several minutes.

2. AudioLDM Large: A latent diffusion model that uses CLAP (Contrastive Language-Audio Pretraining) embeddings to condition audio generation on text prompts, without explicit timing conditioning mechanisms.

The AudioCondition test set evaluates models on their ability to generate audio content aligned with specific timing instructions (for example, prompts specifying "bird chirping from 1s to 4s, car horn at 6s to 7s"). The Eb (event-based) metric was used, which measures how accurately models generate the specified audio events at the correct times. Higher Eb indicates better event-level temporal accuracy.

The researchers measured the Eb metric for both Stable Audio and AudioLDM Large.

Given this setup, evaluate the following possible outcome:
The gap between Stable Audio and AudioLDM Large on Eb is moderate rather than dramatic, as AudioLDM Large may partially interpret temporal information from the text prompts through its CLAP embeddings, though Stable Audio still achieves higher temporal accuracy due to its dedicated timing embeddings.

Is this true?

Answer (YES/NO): YES